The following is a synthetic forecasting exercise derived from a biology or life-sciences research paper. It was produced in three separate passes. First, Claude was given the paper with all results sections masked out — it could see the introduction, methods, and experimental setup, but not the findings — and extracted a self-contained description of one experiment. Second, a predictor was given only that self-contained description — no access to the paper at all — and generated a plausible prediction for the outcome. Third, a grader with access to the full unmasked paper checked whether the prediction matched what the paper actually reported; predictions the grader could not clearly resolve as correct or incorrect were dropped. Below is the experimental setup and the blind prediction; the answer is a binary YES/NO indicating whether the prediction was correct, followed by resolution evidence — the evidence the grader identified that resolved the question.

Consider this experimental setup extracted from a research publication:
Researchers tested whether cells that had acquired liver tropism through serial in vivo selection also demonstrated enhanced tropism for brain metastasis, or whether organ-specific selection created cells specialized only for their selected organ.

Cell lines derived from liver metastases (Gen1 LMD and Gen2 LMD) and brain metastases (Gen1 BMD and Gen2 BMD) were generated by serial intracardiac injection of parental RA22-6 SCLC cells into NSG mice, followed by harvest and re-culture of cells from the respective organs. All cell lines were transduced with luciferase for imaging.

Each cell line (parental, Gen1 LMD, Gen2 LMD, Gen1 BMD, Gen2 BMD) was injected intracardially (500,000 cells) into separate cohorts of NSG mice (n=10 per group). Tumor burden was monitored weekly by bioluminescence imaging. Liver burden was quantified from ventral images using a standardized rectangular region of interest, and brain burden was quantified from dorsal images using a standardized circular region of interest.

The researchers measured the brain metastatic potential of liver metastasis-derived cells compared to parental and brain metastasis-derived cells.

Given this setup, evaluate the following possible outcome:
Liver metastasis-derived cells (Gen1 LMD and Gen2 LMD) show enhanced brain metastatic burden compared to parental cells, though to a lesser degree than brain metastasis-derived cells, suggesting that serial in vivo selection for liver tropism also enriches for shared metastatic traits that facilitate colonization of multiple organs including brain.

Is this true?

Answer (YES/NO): YES